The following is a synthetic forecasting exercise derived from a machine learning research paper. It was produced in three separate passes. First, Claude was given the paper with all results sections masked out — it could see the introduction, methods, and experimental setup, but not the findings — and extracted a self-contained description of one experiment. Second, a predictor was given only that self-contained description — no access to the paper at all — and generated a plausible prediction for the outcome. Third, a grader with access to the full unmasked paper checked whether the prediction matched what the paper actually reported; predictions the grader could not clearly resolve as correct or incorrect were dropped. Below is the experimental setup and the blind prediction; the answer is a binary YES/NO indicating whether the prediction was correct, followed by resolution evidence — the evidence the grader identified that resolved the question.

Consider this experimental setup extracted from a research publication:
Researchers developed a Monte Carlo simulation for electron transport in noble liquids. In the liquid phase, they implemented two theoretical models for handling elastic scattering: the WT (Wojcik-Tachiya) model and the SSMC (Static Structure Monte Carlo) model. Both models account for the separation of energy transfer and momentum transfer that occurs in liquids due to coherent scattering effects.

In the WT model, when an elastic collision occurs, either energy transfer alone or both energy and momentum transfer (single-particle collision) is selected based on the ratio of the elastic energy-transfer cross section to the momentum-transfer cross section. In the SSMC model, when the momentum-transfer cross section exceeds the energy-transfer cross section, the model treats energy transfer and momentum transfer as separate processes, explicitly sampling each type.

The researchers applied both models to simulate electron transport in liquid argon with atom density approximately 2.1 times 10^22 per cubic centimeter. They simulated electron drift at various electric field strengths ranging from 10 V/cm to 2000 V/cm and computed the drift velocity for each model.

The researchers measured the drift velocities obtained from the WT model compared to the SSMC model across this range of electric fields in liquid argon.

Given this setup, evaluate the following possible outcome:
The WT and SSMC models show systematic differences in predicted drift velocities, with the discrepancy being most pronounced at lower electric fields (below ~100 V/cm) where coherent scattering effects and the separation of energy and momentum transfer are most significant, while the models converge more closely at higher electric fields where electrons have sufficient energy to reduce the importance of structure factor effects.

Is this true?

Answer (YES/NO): NO